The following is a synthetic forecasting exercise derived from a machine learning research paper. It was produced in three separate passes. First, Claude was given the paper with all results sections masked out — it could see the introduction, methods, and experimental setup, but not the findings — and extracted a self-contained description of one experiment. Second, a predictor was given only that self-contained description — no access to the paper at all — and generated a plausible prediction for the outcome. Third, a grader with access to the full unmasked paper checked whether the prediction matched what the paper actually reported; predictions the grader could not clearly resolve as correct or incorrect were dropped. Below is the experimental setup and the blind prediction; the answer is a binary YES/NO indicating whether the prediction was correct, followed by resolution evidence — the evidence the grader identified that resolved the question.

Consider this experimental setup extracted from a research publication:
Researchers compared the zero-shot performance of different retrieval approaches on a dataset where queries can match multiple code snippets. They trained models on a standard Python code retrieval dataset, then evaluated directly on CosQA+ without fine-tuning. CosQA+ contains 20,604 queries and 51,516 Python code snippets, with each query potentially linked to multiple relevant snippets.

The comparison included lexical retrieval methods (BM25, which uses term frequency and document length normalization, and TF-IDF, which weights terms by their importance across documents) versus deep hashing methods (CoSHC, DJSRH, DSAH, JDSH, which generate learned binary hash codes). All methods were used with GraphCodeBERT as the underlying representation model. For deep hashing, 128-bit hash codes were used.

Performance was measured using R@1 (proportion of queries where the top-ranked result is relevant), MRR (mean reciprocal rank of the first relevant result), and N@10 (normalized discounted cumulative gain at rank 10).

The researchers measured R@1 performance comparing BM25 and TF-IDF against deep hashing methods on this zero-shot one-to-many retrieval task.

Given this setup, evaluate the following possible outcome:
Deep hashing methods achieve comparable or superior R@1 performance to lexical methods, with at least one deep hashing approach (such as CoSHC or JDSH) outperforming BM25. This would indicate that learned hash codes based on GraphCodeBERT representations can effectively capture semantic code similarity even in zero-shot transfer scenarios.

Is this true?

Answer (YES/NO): YES